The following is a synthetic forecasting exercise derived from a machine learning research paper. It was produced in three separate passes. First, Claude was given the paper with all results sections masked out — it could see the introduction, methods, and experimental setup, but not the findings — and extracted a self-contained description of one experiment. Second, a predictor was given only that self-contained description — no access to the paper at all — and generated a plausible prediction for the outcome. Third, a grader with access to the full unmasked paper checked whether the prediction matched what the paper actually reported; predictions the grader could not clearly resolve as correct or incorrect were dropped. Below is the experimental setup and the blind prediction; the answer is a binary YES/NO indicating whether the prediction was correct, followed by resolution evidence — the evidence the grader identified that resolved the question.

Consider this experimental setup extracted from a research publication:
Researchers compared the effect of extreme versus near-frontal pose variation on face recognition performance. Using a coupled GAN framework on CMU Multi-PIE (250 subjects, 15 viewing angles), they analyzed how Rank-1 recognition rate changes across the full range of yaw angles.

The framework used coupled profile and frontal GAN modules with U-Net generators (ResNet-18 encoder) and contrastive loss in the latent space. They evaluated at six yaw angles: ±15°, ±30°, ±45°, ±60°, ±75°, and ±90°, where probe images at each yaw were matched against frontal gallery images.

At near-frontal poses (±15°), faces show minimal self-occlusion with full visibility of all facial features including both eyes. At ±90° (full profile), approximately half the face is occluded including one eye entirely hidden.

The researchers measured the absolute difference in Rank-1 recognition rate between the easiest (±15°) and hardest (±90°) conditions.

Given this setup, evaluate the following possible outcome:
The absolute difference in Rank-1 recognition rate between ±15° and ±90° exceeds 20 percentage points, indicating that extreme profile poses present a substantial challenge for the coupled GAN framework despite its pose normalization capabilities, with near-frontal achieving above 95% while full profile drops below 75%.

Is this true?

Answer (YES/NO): NO